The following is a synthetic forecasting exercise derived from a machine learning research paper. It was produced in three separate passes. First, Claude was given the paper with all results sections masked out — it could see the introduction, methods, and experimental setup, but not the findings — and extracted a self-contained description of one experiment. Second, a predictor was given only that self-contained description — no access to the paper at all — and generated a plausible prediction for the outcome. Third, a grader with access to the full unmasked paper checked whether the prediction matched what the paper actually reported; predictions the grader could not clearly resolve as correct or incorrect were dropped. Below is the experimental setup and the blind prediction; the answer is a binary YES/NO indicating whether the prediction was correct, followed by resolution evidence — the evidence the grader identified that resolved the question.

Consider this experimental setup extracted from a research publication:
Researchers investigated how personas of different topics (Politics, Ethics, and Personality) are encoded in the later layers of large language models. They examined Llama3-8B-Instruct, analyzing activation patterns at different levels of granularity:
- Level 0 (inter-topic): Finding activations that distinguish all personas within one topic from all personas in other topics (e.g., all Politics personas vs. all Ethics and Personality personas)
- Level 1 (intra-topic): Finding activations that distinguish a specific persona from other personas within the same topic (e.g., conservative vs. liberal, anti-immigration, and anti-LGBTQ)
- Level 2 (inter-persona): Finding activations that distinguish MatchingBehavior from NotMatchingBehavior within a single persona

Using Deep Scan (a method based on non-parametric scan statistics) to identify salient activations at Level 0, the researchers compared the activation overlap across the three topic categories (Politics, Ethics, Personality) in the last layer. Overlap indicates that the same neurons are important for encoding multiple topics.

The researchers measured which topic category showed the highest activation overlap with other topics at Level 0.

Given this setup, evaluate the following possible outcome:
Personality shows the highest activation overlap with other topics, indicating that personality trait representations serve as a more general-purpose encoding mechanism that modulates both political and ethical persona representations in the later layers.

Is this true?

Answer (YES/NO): NO